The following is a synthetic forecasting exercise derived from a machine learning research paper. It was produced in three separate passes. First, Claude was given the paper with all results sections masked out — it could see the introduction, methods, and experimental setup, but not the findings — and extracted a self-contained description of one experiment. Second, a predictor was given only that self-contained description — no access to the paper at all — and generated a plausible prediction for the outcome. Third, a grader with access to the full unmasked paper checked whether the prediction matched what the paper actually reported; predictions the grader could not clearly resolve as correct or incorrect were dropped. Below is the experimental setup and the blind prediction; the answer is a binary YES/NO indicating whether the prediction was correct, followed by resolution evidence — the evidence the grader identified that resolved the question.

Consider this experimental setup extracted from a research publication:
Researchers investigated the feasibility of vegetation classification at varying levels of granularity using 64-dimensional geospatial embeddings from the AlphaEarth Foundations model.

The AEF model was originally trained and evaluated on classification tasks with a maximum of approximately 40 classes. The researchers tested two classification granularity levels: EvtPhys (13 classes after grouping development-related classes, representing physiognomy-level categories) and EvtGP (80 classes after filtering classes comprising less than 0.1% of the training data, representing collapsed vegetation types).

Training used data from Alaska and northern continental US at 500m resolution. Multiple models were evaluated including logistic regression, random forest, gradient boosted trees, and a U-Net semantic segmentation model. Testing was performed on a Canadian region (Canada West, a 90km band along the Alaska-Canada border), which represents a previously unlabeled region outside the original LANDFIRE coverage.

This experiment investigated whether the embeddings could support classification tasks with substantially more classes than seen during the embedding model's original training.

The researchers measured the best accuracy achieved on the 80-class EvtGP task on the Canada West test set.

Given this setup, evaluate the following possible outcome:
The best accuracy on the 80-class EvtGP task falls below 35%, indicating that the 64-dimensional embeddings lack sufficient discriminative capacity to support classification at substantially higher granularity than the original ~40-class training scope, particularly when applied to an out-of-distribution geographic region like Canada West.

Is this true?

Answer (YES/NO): NO